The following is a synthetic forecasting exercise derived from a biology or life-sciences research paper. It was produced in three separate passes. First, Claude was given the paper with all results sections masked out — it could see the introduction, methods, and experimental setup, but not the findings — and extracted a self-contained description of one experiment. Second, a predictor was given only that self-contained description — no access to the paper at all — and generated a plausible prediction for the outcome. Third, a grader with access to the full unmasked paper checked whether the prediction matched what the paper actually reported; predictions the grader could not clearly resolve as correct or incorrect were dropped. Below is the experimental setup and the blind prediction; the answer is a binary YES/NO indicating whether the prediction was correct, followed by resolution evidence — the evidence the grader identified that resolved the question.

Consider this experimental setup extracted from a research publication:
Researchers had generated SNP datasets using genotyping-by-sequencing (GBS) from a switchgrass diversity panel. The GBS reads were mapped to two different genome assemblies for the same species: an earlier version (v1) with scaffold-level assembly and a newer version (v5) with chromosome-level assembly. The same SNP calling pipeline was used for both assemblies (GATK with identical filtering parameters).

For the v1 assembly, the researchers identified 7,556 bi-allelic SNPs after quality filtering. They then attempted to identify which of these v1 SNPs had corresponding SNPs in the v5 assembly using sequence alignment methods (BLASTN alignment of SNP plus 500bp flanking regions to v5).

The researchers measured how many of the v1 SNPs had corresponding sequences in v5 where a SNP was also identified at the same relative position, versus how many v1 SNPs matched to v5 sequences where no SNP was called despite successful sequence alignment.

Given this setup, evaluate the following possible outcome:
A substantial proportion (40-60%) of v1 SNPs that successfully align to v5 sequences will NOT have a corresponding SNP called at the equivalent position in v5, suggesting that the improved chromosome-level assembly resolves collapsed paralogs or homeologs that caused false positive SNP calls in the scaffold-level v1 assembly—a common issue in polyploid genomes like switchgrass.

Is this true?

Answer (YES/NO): NO